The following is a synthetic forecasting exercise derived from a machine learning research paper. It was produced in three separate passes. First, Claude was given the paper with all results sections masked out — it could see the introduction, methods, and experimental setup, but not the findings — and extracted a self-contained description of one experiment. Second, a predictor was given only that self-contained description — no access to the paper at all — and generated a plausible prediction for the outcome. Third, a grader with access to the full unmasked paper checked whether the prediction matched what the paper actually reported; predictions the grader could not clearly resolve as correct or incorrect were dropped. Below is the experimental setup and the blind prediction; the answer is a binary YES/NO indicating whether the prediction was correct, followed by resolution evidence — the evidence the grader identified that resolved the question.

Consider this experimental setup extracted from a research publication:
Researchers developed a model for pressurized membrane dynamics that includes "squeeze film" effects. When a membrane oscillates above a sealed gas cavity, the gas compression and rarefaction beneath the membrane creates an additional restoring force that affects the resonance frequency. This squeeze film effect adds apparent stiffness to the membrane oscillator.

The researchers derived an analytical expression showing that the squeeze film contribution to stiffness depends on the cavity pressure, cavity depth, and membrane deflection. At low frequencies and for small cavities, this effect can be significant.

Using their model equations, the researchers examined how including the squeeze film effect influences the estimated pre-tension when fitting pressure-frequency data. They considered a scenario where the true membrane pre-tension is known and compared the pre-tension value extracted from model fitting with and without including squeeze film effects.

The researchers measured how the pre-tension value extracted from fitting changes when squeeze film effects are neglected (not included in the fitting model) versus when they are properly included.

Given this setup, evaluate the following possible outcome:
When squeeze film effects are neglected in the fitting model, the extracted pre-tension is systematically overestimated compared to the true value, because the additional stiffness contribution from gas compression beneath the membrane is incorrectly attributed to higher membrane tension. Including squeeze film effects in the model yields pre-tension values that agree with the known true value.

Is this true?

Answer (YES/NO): YES